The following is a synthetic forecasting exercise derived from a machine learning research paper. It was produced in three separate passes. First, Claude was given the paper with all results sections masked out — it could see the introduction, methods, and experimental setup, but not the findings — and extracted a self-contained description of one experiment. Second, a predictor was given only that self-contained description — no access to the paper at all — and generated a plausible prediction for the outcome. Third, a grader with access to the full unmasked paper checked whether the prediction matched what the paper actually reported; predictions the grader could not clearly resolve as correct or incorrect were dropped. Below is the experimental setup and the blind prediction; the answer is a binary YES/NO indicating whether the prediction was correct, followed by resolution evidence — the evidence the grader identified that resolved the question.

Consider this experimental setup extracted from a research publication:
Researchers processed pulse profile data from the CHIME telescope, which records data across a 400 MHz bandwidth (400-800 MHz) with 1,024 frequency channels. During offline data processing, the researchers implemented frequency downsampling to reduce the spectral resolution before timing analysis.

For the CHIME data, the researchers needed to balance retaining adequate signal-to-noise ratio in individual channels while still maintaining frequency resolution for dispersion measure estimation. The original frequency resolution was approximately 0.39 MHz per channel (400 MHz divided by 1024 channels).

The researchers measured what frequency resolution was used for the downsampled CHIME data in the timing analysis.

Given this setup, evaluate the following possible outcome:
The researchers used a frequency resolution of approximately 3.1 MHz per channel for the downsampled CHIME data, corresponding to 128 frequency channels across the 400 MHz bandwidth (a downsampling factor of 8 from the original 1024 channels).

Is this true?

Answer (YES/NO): NO